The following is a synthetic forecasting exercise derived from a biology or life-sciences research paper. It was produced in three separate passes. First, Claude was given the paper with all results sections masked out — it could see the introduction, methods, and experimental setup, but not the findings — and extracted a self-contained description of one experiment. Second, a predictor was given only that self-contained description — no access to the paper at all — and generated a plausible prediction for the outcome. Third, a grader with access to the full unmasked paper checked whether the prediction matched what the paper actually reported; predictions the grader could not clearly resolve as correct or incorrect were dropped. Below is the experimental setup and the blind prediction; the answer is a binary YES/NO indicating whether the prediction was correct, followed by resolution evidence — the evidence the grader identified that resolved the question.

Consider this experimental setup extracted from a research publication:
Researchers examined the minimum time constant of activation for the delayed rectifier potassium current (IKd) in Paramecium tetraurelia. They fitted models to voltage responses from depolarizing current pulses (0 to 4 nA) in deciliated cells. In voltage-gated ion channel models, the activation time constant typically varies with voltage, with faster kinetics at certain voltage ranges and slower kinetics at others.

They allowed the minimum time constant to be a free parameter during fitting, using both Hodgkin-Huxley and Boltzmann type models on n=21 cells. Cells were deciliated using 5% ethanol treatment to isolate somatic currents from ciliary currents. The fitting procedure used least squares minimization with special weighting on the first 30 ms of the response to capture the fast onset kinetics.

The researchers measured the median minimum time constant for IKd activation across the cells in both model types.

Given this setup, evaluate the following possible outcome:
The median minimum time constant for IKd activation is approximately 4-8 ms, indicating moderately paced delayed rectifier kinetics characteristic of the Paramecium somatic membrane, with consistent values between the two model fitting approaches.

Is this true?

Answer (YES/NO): NO